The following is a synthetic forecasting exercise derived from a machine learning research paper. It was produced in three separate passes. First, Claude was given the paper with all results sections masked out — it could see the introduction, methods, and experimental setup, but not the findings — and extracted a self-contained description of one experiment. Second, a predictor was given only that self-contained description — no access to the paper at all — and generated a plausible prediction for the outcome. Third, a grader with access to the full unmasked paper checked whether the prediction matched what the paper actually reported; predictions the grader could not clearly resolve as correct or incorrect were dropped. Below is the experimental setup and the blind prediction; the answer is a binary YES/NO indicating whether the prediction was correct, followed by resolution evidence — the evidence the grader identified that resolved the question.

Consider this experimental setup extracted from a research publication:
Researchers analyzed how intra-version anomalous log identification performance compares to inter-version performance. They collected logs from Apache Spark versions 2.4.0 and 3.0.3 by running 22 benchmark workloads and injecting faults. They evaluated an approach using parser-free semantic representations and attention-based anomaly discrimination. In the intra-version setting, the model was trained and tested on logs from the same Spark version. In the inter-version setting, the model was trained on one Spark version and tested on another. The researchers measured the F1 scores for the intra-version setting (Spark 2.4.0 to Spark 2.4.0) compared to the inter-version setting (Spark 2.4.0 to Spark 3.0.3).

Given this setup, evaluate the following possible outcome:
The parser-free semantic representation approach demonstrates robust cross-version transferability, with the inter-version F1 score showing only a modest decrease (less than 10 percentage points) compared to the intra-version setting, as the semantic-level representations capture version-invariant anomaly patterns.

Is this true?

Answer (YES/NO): NO